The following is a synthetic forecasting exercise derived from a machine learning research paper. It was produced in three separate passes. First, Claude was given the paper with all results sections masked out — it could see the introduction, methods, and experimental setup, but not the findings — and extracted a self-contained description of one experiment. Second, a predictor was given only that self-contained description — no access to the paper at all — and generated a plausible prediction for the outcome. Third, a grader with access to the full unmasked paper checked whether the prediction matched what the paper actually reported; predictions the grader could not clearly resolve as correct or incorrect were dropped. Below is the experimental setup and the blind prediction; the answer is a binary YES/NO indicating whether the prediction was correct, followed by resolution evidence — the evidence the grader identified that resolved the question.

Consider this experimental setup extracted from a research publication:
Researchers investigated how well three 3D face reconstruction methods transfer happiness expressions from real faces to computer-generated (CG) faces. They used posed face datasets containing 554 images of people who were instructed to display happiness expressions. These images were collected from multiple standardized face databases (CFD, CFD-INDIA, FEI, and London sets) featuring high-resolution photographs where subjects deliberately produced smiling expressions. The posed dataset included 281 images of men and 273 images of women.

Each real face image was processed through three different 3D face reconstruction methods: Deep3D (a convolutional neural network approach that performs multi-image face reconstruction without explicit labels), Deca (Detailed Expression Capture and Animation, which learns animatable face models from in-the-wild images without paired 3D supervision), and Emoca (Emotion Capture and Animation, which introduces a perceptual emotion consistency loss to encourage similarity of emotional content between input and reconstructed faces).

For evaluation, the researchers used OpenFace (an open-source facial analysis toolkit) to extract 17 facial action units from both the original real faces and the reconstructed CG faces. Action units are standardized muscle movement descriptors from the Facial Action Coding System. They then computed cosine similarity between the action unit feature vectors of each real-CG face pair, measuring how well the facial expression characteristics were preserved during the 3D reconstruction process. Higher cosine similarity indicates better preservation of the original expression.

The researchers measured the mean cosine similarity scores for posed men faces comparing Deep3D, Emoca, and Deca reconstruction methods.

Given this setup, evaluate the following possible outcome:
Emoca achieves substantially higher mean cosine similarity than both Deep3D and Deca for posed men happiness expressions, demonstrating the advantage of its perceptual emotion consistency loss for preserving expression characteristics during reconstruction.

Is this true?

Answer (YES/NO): NO